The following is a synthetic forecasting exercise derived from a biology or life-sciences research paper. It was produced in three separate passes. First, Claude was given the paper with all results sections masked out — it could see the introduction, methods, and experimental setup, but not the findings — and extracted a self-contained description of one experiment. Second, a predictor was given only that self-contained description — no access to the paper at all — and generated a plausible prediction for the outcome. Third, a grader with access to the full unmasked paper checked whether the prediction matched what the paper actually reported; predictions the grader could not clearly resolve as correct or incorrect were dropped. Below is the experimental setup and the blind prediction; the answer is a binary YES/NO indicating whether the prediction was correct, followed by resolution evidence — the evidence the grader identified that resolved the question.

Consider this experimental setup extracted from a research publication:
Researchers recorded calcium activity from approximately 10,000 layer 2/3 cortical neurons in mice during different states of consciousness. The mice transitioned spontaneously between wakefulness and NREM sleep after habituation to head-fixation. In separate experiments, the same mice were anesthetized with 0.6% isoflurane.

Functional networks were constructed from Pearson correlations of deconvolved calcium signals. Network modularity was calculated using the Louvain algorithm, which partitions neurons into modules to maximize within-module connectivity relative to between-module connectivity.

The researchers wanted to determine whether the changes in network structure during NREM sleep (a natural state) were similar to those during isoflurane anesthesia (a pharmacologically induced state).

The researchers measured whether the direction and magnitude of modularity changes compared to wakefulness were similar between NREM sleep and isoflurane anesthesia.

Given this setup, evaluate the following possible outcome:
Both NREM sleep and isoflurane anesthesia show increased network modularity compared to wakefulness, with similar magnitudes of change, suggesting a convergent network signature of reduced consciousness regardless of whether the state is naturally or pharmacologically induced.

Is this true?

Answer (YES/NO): NO